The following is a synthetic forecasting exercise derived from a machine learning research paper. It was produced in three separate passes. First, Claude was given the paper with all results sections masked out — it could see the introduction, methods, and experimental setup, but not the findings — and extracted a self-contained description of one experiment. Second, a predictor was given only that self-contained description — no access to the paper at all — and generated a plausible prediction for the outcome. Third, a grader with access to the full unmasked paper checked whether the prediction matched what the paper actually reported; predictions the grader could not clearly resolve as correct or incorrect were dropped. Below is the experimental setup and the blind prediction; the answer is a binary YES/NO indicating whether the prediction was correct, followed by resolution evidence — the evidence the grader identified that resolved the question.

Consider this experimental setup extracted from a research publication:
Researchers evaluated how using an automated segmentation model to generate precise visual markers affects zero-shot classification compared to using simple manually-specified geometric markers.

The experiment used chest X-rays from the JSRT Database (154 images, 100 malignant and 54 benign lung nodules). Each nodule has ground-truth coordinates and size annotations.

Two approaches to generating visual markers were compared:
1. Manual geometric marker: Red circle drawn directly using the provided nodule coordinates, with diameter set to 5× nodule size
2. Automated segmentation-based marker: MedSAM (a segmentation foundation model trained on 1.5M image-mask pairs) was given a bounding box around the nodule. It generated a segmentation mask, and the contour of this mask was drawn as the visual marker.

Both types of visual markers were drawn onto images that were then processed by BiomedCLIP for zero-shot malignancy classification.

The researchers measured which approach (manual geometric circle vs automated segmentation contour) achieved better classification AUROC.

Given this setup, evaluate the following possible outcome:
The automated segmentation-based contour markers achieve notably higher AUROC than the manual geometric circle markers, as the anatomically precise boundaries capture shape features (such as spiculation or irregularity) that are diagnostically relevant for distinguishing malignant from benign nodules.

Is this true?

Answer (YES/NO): NO